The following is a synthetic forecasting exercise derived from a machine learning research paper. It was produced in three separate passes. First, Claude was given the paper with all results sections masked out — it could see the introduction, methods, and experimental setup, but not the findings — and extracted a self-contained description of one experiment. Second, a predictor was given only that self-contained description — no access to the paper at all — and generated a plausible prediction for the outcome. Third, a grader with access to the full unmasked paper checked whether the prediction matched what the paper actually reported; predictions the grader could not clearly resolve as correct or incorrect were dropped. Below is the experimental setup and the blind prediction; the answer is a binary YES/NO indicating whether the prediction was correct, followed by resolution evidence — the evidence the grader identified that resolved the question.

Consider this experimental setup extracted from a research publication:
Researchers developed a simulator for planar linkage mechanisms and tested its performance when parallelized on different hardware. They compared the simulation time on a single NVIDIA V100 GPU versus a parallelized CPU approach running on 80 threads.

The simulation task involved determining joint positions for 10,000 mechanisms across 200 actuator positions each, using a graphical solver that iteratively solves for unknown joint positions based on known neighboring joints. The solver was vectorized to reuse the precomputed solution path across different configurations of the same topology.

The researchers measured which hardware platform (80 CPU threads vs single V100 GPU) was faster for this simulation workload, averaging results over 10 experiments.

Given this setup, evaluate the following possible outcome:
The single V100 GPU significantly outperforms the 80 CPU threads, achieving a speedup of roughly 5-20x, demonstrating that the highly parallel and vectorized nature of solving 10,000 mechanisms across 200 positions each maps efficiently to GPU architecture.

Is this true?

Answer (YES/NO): NO